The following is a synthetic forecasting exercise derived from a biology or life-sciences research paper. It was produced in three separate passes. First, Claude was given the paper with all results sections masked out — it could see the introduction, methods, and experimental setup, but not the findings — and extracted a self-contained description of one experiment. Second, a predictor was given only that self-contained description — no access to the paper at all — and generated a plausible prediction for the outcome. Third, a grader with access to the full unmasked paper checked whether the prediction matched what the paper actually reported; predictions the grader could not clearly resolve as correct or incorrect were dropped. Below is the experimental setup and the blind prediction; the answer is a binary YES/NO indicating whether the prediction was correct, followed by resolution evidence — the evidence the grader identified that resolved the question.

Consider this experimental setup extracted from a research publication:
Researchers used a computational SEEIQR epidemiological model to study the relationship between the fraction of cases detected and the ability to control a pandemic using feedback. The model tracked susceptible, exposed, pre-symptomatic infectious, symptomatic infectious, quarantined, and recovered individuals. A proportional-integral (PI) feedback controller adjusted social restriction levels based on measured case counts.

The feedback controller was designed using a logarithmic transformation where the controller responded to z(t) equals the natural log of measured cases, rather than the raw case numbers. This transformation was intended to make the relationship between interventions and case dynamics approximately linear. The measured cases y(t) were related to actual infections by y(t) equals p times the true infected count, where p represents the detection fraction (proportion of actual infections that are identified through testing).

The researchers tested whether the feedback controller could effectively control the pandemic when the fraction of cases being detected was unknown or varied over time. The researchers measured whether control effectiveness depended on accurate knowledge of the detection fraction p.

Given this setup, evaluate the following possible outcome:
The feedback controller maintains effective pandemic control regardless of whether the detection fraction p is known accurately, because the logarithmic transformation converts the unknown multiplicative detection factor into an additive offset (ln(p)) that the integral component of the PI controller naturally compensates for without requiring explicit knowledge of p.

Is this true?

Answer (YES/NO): YES